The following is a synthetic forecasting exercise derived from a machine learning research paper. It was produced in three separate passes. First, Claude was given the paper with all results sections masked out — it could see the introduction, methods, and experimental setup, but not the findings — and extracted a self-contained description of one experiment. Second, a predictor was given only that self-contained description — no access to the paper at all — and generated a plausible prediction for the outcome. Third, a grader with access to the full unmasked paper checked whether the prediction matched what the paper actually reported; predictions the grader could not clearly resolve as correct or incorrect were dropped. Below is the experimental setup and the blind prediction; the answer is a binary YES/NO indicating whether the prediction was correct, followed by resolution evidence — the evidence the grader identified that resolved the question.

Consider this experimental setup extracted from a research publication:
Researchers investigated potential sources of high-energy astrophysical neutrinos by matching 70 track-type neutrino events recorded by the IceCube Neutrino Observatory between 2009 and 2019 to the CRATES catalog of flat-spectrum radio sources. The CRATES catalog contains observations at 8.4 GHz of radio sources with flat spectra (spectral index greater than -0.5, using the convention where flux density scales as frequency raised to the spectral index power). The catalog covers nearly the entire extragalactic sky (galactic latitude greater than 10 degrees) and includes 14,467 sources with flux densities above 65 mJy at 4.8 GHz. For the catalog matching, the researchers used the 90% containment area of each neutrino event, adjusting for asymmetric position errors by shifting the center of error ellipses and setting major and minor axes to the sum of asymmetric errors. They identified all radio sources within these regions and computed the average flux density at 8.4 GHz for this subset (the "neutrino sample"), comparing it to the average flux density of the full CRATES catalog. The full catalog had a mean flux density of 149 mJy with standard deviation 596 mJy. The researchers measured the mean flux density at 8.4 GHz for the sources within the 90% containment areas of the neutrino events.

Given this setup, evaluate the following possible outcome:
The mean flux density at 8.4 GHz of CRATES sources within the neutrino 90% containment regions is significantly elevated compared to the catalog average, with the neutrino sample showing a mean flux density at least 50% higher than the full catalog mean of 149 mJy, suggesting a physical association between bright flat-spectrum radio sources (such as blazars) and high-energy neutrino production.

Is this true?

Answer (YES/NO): YES